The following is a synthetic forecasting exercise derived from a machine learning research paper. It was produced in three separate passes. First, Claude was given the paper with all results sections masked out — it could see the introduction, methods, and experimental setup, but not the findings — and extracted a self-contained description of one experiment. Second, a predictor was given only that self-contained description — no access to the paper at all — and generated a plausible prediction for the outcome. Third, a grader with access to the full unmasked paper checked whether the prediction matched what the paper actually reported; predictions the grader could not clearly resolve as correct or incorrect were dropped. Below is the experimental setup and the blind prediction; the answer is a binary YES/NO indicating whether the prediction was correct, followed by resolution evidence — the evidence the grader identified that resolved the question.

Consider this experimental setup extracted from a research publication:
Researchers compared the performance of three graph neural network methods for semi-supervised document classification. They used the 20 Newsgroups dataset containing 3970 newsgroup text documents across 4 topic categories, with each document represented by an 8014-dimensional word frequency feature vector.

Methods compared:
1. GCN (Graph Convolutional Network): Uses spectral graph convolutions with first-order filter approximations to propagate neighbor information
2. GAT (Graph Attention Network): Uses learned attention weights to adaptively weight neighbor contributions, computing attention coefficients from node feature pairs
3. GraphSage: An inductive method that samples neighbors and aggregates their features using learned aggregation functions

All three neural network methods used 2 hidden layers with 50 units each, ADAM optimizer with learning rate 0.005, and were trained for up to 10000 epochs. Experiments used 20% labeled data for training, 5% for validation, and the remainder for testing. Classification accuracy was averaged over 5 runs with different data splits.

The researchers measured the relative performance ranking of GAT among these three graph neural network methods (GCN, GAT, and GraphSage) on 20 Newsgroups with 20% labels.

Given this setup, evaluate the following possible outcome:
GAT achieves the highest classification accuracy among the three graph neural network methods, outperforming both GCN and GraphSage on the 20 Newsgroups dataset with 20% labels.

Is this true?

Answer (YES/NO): NO